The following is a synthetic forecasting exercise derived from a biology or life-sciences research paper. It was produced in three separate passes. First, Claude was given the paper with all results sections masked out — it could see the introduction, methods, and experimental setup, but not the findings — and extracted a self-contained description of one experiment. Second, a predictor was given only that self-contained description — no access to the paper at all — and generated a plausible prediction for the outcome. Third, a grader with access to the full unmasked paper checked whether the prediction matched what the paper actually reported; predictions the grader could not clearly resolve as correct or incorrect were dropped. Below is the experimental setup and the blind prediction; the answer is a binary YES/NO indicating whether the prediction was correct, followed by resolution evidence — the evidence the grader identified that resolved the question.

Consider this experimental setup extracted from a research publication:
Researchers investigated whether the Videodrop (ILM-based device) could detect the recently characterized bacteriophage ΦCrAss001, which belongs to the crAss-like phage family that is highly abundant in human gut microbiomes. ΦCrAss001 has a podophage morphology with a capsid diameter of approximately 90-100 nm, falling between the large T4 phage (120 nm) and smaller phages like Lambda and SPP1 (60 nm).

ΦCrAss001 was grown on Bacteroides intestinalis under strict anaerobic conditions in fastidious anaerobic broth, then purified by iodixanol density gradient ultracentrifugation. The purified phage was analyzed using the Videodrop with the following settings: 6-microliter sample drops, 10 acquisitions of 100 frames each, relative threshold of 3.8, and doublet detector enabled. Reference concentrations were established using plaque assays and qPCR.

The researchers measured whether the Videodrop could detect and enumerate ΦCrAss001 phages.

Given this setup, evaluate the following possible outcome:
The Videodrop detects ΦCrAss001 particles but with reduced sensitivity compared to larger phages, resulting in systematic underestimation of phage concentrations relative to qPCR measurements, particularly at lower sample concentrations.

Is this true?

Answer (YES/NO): NO